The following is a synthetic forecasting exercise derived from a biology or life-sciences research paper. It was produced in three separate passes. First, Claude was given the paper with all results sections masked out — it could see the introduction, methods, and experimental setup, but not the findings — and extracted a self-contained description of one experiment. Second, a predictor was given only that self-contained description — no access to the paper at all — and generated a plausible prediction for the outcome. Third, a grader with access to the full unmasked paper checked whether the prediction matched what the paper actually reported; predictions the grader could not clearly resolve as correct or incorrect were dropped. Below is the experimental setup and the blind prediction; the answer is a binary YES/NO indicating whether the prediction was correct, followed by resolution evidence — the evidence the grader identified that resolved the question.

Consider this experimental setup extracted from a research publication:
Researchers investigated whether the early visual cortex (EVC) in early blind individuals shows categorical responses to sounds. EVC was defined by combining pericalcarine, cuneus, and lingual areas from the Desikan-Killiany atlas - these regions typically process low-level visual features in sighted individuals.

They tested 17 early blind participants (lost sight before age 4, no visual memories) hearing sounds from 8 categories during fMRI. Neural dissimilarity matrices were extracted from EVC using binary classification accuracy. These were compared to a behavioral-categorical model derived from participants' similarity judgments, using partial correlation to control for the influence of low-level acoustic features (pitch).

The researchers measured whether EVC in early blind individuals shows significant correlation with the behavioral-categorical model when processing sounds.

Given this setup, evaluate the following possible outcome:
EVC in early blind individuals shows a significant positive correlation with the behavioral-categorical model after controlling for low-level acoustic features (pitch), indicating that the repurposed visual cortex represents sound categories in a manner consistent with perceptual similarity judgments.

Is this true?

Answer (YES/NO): NO